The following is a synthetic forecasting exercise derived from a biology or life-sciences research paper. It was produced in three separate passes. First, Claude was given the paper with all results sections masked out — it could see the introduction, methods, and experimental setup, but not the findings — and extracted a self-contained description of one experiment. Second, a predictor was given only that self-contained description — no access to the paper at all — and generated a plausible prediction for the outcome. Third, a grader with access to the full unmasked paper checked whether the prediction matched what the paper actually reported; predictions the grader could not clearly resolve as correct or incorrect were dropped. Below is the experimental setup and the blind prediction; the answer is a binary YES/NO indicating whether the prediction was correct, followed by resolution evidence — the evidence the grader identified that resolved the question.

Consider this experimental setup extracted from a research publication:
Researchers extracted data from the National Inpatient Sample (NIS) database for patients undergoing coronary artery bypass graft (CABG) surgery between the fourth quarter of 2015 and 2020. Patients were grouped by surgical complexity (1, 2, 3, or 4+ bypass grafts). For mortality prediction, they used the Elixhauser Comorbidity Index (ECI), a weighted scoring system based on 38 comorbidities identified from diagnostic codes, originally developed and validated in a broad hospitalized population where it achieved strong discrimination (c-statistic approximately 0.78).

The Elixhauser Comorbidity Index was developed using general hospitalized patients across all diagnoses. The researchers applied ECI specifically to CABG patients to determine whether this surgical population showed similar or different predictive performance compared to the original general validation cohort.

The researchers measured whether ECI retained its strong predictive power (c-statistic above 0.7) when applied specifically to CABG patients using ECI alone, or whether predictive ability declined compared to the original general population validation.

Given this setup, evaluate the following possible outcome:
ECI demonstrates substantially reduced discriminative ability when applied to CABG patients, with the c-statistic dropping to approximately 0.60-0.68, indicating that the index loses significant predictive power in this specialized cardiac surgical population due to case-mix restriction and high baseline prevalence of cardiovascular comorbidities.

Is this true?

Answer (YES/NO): YES